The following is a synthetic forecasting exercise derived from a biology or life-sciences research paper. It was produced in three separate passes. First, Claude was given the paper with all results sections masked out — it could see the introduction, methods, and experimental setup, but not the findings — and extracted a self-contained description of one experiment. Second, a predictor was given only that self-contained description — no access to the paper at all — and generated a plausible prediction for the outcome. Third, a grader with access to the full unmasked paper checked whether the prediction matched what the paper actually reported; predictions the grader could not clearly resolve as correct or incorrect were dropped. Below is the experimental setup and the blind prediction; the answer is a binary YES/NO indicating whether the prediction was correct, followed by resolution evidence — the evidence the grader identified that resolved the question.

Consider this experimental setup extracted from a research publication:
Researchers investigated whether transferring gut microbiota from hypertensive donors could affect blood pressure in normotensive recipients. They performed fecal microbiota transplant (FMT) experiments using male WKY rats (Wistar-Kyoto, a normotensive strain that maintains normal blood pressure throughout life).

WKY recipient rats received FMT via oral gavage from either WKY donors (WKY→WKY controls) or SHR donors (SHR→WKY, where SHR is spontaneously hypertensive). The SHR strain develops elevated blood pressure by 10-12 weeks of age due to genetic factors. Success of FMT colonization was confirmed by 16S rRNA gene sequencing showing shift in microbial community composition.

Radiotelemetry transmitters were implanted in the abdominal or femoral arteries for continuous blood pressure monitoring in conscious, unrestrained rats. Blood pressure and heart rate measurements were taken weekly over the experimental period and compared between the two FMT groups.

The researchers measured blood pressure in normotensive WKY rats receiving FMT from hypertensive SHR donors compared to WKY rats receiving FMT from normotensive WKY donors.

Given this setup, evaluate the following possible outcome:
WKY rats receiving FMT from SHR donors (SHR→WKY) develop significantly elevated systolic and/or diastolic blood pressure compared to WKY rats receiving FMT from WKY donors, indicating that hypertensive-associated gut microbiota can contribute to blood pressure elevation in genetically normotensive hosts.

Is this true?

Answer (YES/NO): YES